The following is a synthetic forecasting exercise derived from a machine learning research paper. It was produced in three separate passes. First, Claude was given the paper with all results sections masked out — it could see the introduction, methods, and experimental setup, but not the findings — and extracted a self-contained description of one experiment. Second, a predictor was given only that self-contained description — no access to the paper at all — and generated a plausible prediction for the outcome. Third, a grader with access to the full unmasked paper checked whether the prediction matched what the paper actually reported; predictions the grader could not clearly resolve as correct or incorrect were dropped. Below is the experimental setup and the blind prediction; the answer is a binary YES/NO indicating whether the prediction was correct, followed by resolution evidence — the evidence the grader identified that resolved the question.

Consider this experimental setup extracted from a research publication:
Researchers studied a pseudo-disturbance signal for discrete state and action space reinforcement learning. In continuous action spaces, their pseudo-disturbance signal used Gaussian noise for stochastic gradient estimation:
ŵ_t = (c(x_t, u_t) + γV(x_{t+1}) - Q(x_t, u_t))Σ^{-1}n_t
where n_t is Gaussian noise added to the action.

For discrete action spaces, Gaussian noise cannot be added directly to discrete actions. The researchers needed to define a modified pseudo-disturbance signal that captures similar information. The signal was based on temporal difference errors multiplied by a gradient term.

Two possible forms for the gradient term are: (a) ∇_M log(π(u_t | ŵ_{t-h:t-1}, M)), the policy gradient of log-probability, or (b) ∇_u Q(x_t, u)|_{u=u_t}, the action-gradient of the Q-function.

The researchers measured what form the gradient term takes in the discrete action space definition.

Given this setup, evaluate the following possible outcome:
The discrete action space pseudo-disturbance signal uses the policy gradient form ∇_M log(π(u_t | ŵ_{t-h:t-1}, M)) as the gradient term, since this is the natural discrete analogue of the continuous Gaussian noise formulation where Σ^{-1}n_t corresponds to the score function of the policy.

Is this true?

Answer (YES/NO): YES